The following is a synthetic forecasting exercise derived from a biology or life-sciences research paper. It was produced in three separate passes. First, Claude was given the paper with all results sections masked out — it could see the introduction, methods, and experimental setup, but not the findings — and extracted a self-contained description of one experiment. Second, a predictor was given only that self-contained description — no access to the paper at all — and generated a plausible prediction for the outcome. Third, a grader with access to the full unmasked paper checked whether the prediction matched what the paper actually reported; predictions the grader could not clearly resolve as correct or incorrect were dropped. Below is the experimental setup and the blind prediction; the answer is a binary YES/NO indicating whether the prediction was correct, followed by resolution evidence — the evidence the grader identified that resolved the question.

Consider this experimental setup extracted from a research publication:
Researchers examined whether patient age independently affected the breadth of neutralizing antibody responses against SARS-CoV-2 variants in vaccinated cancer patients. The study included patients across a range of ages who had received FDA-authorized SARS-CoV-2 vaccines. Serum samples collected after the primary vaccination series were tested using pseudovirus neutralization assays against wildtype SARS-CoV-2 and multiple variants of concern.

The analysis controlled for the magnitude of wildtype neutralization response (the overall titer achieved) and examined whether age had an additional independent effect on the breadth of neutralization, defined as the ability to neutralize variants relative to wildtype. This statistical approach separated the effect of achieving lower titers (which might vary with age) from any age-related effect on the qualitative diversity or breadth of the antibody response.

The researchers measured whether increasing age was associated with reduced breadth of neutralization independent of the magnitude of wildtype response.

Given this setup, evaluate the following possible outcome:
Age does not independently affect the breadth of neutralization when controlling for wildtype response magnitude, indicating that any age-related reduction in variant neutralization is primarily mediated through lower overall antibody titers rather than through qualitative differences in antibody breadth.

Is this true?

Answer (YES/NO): NO